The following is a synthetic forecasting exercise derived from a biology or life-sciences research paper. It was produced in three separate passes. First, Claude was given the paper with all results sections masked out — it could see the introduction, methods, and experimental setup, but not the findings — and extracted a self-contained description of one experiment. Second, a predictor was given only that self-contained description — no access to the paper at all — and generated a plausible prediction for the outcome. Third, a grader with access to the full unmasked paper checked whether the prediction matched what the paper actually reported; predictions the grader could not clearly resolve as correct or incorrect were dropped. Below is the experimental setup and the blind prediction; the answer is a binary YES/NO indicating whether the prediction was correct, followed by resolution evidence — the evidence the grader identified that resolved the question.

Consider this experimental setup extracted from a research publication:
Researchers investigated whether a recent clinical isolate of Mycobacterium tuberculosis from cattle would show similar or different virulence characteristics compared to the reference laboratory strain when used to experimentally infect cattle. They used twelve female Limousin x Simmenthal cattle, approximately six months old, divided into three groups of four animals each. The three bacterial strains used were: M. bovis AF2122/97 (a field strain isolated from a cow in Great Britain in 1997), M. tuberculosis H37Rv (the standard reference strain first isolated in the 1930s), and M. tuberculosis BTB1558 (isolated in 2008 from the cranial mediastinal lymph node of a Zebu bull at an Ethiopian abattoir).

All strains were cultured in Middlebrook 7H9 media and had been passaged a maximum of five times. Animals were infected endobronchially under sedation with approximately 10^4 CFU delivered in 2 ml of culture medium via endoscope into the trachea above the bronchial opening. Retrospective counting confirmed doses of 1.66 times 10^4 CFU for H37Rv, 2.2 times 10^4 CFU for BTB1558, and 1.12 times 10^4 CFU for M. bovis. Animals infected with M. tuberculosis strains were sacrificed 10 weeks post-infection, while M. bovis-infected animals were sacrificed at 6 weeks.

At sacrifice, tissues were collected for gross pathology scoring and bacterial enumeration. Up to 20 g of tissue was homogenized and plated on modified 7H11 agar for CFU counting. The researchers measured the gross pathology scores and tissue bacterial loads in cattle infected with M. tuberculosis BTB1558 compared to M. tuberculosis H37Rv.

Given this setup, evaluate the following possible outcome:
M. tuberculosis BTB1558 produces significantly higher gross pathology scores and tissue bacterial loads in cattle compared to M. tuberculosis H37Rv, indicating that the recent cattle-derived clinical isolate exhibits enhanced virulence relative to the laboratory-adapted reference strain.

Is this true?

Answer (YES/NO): NO